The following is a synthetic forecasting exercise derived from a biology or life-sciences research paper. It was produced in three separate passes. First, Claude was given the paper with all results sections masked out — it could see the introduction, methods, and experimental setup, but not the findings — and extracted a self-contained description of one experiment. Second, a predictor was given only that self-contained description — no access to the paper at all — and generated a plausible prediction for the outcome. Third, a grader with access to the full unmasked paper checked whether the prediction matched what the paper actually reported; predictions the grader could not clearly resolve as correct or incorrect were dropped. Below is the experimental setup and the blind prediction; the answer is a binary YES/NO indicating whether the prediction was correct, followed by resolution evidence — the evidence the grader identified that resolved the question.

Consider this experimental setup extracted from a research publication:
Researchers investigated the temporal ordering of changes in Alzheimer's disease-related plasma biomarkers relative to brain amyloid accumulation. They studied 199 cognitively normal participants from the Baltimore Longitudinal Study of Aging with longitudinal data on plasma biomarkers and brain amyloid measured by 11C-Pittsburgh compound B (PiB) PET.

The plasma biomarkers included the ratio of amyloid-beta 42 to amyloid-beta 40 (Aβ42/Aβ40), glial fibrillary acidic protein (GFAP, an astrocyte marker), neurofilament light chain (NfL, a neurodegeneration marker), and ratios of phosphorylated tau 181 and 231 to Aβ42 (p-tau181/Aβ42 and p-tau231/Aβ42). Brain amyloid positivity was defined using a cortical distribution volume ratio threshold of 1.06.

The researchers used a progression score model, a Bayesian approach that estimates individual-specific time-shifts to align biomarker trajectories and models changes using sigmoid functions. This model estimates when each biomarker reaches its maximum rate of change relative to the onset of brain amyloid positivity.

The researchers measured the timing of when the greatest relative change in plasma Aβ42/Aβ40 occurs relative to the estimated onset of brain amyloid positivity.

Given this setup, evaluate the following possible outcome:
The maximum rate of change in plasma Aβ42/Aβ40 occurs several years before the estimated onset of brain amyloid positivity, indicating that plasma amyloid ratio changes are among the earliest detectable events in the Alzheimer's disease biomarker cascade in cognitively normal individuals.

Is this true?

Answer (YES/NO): YES